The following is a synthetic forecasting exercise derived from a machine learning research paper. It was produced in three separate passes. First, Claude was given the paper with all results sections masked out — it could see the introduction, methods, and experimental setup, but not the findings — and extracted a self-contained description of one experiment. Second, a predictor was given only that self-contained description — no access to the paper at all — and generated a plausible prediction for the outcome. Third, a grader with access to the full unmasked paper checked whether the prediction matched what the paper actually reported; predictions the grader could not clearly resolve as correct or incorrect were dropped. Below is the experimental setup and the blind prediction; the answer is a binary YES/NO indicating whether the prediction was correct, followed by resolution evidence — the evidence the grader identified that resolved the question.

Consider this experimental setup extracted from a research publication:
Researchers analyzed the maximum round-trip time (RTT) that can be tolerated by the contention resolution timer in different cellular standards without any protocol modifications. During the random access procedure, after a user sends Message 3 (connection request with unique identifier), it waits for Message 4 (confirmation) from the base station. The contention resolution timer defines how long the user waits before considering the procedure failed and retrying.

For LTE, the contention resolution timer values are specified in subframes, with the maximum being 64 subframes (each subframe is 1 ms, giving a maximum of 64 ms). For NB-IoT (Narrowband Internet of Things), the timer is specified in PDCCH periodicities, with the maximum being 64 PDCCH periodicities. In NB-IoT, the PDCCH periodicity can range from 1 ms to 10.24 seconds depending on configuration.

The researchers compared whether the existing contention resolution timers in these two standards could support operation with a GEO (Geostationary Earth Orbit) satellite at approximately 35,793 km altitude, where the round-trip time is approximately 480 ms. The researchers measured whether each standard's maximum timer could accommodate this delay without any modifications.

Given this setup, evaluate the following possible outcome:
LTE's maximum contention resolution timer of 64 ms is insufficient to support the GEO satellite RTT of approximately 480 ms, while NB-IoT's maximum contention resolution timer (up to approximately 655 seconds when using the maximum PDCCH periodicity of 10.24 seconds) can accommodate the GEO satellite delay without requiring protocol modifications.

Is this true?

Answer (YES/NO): YES